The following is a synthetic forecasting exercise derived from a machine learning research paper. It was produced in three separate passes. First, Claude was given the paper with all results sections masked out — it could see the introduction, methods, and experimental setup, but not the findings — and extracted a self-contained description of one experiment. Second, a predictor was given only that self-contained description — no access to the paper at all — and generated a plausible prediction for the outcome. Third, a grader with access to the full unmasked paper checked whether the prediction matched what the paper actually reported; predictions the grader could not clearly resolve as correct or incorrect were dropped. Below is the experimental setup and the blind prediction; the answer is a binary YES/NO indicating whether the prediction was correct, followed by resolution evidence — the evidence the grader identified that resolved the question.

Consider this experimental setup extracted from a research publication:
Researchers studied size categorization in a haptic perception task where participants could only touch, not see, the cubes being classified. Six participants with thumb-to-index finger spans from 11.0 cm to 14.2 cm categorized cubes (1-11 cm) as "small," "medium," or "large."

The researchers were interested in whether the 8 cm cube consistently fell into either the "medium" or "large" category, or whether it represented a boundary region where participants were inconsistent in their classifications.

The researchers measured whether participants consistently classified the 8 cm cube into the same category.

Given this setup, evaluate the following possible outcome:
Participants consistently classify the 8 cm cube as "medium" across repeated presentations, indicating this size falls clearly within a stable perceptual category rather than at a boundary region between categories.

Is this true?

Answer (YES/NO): NO